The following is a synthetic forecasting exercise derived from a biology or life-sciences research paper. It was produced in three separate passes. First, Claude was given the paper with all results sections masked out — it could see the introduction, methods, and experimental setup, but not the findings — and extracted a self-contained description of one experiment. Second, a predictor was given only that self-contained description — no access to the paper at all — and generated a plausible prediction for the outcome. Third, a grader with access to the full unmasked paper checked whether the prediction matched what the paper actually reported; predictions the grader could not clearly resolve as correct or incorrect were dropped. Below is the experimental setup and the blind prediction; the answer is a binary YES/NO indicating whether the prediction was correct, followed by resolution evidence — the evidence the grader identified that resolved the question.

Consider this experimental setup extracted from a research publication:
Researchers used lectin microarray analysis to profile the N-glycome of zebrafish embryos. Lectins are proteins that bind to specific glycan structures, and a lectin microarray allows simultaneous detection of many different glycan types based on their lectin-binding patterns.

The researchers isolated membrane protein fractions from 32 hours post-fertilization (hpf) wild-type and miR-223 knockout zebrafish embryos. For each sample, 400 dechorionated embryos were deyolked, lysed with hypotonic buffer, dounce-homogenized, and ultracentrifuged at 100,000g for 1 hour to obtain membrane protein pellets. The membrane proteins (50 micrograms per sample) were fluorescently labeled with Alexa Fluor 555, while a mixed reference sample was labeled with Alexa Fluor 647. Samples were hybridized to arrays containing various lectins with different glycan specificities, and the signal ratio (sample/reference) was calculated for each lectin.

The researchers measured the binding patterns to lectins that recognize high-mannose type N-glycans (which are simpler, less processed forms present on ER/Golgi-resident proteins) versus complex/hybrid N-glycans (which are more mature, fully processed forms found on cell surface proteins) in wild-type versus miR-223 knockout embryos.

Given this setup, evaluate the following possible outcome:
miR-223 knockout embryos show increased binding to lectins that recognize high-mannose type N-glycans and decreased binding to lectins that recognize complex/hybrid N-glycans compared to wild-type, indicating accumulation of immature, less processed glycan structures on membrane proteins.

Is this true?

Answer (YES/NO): YES